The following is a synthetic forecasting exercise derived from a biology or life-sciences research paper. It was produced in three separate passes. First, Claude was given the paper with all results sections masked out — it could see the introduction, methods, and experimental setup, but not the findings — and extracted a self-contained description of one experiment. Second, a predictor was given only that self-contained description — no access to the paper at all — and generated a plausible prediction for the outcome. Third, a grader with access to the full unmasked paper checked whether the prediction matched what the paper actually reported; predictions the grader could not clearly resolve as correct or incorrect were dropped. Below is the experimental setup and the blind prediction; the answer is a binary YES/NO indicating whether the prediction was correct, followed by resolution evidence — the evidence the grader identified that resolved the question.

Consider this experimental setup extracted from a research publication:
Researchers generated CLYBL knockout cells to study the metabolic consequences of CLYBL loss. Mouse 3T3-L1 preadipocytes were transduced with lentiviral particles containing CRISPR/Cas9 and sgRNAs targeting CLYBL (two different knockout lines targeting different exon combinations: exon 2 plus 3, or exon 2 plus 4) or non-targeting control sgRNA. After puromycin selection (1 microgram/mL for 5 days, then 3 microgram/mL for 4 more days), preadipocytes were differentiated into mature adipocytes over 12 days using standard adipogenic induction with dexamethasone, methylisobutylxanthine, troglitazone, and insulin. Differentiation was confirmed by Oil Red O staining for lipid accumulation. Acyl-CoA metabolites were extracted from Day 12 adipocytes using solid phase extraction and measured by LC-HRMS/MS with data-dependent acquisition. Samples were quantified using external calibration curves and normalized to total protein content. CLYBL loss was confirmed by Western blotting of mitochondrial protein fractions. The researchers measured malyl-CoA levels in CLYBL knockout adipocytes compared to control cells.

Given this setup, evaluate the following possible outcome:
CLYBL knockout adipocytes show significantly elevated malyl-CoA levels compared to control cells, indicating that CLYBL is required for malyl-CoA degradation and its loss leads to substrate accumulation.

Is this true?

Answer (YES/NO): YES